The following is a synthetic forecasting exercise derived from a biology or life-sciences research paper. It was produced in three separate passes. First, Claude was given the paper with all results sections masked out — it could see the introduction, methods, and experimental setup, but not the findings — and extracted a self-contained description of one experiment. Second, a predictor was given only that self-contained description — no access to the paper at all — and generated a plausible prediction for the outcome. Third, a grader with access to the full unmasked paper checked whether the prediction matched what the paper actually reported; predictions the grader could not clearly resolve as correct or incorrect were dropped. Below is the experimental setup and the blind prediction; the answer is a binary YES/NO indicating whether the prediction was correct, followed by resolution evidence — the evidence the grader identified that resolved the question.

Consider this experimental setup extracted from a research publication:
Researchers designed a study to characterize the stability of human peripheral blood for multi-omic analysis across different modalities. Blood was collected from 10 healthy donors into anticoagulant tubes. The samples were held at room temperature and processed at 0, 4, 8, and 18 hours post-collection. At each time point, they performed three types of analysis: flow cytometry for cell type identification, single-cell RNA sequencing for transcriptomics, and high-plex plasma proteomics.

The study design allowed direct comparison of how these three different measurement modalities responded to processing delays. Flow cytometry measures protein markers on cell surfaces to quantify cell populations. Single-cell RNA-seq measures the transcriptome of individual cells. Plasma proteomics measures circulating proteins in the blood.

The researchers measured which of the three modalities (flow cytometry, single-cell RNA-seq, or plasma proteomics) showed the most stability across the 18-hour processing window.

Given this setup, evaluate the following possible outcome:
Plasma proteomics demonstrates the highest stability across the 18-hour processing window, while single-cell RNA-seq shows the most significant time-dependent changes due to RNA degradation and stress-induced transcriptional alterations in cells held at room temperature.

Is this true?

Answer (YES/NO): NO